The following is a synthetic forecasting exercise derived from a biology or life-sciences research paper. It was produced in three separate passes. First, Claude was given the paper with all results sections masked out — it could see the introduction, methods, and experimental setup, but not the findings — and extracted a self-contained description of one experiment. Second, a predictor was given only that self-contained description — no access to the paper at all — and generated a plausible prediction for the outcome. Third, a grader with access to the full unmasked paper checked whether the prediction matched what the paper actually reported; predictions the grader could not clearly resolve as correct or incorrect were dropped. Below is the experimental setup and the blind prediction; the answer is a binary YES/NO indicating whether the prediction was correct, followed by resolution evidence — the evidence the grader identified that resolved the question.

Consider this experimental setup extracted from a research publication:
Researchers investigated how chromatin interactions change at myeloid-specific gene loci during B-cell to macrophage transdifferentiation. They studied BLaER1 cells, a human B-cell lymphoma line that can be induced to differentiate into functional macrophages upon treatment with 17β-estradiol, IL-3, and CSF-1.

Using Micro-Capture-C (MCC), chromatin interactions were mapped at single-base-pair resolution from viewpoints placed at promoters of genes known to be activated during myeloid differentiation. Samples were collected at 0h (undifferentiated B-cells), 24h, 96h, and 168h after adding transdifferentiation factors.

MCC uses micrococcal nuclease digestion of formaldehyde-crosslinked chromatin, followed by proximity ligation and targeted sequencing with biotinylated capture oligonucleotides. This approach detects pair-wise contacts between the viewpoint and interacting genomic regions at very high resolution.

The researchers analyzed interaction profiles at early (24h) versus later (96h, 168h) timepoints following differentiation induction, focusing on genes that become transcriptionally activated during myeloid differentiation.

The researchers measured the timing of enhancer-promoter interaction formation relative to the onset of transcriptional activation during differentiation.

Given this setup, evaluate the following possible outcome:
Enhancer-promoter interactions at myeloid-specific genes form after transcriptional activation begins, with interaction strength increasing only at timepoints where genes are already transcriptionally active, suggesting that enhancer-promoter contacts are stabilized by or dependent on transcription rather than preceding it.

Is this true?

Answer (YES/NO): NO